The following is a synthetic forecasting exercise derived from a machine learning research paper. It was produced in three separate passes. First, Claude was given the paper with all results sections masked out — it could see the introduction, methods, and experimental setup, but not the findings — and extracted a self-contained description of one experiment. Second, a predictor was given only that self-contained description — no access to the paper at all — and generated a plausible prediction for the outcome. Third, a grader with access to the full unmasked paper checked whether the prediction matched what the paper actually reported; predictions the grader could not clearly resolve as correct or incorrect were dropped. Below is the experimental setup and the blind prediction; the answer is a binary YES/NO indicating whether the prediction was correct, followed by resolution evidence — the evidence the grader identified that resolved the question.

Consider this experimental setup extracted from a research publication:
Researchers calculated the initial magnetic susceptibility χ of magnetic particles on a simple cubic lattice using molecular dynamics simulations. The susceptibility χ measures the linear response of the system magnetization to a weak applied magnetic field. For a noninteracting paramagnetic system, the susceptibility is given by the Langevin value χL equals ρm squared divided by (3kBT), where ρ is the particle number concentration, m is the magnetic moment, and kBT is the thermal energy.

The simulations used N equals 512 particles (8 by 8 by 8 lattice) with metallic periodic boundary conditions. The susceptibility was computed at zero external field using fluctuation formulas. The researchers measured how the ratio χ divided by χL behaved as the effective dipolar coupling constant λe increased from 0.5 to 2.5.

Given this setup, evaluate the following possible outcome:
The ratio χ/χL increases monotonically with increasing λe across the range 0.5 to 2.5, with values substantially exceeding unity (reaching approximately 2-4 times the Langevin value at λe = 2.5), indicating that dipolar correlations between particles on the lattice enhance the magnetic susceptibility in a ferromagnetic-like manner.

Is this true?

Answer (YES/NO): NO